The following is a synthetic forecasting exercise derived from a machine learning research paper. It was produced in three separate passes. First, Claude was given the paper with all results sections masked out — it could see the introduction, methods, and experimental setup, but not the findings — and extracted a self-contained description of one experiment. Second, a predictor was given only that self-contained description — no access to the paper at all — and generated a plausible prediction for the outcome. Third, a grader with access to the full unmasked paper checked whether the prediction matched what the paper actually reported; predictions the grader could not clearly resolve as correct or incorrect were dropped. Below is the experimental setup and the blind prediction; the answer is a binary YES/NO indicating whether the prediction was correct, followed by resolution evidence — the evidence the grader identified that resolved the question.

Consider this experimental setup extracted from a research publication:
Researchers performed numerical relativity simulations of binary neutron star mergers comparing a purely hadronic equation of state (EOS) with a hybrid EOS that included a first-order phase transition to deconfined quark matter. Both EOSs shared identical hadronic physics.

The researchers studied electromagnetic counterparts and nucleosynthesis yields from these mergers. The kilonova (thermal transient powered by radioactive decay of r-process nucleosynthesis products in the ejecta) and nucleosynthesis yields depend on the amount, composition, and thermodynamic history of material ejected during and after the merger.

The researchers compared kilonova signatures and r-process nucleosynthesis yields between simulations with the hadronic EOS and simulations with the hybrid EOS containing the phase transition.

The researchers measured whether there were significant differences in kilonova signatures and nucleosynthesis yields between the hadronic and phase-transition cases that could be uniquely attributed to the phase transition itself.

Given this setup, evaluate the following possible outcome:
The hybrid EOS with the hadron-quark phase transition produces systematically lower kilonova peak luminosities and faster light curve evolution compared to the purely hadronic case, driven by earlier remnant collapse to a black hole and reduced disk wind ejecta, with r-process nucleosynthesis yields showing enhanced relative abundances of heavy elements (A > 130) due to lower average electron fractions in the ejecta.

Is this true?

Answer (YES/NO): NO